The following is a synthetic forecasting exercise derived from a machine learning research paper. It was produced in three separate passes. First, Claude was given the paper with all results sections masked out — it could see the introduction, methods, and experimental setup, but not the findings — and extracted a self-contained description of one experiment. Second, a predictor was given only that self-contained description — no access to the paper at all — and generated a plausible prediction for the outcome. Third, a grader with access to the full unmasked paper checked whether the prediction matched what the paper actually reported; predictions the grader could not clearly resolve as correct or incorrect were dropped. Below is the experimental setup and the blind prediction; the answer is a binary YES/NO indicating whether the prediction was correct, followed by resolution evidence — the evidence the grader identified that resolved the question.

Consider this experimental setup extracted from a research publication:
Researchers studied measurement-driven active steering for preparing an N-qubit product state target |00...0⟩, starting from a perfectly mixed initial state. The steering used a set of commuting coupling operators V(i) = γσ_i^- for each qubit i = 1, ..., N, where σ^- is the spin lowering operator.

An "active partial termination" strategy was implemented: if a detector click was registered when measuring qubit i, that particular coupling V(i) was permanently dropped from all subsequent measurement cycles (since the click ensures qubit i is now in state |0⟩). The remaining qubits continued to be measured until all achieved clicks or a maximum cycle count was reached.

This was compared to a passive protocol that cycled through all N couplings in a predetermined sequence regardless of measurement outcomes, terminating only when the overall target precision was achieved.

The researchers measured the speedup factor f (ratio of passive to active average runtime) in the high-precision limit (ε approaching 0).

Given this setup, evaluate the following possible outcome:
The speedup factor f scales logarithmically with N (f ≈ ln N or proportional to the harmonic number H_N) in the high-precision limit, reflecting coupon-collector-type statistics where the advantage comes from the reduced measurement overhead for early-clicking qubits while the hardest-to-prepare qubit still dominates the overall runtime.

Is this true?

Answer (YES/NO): NO